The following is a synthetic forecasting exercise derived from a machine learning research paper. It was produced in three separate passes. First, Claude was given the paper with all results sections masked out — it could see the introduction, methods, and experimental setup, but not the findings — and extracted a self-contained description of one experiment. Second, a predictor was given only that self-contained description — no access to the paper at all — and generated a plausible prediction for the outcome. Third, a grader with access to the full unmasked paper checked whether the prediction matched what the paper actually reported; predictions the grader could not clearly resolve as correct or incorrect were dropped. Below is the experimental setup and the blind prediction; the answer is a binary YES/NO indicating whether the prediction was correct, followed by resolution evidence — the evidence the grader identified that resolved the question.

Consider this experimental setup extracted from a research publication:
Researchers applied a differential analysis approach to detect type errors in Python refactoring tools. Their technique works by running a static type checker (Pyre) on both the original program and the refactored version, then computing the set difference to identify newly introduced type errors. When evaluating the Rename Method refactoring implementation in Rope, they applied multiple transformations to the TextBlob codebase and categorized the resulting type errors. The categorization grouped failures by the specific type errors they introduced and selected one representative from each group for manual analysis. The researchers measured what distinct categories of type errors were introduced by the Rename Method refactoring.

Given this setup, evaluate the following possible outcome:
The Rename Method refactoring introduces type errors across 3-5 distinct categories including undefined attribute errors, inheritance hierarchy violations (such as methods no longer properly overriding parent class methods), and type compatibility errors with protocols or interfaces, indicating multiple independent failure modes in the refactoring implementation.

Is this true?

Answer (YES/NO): NO